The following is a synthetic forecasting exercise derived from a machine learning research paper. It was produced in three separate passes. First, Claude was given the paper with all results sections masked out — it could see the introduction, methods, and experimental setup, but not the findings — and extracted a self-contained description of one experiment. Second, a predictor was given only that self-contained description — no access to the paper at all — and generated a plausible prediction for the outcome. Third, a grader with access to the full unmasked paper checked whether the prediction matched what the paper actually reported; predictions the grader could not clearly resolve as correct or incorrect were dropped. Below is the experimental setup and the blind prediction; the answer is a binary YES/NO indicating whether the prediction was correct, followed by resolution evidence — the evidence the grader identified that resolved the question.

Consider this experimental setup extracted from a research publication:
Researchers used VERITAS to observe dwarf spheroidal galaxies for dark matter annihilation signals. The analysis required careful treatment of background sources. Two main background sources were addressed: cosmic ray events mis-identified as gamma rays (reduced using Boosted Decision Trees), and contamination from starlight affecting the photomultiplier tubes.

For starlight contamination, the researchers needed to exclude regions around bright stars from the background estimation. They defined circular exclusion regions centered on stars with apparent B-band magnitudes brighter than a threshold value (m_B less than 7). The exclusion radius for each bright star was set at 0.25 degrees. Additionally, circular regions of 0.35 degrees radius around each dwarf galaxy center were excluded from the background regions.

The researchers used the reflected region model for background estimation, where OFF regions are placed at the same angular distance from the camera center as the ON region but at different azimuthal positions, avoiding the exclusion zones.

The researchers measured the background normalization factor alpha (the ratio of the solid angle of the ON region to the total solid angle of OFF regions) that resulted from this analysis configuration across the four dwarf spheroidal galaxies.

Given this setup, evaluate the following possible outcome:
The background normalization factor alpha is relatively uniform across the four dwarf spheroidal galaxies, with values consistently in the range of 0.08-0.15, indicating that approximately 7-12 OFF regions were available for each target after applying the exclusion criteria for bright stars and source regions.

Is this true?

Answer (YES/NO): NO